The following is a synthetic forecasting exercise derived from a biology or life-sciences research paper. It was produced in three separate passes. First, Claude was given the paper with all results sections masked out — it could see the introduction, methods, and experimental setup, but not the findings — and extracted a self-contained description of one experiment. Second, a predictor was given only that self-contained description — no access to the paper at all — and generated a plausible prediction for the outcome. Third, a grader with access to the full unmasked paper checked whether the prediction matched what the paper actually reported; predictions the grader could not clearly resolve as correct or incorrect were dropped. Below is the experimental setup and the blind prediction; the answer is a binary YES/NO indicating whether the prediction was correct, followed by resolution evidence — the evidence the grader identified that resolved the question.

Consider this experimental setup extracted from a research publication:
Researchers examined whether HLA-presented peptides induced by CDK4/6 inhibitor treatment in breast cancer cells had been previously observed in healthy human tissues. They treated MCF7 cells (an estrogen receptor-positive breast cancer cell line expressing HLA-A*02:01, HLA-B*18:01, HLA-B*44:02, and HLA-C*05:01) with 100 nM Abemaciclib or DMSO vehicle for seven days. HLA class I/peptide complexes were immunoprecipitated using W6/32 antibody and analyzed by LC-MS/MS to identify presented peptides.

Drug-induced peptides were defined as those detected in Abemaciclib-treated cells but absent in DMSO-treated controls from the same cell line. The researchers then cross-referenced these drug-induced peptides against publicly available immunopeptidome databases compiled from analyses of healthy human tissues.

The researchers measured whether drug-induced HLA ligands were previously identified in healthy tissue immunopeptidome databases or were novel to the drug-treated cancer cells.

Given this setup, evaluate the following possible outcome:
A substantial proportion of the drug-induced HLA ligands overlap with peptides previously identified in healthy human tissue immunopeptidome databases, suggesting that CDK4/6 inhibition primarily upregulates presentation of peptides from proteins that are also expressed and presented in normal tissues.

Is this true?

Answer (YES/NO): NO